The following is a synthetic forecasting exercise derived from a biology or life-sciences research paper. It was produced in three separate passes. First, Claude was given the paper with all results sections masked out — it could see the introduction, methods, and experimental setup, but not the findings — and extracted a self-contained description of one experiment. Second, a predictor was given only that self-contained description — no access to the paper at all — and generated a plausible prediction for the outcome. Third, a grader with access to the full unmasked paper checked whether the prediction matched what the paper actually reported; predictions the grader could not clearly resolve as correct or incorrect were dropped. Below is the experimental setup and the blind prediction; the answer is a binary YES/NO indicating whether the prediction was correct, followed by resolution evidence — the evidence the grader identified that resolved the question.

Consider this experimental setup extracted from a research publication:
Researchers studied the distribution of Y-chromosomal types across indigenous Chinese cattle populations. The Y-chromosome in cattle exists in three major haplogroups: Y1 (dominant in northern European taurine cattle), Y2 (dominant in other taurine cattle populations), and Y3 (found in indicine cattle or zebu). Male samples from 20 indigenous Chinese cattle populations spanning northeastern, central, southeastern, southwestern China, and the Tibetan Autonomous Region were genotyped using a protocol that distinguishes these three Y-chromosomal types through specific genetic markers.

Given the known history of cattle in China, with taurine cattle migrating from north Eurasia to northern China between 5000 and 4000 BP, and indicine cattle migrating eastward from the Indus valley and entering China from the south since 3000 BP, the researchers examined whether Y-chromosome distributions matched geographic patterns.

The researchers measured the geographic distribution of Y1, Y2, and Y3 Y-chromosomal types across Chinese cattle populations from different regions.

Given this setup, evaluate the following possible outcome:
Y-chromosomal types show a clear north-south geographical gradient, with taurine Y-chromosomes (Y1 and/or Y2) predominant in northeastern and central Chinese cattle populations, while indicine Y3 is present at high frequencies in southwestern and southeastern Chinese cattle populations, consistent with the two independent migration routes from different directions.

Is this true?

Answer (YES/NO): YES